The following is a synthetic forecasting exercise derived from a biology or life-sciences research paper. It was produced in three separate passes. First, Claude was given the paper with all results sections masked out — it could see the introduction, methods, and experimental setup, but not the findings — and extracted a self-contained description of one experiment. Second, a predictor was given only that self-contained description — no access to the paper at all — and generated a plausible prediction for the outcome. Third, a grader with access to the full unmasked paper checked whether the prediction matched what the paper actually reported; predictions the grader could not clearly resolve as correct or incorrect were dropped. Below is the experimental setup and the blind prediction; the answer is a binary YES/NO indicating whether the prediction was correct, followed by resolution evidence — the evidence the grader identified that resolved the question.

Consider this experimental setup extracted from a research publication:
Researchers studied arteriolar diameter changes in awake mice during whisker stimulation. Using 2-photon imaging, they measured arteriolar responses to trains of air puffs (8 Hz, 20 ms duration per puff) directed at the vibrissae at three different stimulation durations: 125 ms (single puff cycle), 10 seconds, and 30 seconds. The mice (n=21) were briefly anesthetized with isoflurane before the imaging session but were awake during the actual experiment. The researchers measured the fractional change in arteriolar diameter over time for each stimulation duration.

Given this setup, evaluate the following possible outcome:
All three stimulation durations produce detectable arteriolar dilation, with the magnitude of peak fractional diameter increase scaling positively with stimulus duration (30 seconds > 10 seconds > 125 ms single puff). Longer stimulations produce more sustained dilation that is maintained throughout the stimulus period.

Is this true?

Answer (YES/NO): NO